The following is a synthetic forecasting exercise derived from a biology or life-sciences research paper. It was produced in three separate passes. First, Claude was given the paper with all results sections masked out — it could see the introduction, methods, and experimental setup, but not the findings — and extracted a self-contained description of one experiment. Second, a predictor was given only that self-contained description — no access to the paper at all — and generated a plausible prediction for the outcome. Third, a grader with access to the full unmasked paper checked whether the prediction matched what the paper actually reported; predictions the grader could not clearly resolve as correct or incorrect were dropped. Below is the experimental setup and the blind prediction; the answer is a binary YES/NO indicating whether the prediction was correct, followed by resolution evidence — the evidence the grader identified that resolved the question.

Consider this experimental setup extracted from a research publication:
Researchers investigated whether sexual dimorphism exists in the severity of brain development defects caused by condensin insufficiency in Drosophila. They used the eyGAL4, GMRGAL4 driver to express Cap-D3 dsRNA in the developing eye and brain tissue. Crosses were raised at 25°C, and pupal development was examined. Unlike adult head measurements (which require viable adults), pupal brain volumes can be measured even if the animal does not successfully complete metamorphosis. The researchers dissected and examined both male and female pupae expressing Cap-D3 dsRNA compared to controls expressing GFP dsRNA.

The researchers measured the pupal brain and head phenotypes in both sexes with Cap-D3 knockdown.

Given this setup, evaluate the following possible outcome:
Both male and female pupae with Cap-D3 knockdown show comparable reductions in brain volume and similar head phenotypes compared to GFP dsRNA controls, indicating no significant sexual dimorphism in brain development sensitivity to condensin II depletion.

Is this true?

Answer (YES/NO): NO